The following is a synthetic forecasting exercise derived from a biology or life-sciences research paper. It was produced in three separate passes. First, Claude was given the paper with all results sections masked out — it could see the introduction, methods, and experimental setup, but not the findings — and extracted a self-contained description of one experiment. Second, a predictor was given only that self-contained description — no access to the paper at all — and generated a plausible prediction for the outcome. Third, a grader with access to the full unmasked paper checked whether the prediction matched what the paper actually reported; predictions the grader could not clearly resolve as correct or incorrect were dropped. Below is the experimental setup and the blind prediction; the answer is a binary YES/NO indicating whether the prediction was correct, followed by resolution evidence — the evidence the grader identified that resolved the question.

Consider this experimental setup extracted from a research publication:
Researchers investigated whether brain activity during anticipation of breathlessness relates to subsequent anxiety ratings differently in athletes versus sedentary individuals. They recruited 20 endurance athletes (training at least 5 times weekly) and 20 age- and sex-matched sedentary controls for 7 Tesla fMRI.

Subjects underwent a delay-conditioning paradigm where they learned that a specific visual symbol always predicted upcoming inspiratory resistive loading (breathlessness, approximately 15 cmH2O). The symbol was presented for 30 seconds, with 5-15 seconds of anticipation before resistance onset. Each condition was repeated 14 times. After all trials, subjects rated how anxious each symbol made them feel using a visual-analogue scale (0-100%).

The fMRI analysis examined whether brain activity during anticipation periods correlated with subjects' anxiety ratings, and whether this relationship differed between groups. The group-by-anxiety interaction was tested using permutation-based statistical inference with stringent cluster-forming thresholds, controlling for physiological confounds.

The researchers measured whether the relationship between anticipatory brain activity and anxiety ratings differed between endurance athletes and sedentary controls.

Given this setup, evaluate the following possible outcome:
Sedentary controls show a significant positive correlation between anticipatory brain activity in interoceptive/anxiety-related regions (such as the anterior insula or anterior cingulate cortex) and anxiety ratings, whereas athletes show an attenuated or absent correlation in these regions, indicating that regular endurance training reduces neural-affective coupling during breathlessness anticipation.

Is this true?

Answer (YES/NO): NO